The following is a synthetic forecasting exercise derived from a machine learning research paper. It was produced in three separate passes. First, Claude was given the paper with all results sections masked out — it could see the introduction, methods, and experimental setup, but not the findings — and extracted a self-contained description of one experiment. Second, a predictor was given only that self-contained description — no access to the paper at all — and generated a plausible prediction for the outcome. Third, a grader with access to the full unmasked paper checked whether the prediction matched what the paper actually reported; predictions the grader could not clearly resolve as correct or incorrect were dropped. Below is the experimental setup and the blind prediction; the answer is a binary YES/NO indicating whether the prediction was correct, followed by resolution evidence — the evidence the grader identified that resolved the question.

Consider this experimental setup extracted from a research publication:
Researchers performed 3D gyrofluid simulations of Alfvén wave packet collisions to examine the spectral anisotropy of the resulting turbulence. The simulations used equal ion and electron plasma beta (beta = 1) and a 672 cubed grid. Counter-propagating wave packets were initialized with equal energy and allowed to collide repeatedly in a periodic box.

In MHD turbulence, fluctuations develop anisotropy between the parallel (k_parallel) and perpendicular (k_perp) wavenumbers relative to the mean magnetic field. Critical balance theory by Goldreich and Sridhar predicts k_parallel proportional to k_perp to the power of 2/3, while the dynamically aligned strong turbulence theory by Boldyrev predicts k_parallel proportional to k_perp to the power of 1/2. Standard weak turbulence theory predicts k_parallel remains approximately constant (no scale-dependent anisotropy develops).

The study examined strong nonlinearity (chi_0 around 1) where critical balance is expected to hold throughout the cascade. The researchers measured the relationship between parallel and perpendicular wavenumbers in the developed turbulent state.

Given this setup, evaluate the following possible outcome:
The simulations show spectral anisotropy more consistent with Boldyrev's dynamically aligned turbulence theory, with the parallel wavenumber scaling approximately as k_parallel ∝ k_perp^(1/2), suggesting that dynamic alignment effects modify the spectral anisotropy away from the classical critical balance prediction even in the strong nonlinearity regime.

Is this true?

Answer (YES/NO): YES